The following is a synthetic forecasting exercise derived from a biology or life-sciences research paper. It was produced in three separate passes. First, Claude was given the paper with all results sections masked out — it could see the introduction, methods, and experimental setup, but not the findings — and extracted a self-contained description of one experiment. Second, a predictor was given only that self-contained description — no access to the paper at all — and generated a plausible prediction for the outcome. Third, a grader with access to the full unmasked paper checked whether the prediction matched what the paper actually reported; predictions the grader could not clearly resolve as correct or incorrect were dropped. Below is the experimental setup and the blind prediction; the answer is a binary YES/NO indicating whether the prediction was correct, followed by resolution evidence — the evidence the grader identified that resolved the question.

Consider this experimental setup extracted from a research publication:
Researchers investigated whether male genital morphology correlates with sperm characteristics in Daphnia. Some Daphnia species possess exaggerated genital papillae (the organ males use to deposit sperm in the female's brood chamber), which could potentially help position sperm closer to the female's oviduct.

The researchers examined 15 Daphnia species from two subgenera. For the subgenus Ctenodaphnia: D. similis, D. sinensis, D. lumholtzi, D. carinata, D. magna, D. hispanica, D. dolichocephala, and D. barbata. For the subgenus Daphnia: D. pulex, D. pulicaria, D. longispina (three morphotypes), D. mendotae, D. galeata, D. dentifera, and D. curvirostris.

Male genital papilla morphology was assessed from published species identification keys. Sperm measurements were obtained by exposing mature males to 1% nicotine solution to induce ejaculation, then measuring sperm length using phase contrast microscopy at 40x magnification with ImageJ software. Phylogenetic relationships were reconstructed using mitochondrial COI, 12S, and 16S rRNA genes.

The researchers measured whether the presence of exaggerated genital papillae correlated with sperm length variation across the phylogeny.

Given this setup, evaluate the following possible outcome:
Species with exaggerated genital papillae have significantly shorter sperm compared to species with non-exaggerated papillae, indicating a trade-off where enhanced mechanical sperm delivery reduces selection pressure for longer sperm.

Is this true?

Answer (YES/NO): NO